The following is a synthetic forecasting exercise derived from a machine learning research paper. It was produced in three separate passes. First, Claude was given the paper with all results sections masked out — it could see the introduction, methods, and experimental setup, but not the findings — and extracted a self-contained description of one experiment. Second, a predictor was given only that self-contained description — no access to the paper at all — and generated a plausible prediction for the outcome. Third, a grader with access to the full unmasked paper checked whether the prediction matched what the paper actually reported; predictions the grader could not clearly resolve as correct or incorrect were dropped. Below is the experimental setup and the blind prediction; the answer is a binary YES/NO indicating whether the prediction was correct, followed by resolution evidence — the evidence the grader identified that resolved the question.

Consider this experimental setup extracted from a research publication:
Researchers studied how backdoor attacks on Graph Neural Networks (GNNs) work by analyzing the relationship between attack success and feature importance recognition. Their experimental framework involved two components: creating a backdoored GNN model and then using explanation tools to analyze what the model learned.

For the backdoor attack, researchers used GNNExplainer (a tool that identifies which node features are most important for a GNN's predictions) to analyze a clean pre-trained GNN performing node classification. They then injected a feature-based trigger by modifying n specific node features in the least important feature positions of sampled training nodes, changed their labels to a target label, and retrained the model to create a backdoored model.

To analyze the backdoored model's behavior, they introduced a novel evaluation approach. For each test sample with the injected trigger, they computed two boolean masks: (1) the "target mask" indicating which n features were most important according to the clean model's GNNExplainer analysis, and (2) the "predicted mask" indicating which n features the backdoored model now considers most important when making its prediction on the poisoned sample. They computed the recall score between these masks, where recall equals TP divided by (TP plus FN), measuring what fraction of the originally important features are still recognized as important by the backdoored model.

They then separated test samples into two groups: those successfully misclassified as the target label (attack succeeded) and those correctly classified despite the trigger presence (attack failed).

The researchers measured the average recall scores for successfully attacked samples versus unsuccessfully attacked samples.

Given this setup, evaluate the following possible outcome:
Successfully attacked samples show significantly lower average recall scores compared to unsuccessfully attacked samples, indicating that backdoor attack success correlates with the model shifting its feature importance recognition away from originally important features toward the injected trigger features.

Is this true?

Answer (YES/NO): NO